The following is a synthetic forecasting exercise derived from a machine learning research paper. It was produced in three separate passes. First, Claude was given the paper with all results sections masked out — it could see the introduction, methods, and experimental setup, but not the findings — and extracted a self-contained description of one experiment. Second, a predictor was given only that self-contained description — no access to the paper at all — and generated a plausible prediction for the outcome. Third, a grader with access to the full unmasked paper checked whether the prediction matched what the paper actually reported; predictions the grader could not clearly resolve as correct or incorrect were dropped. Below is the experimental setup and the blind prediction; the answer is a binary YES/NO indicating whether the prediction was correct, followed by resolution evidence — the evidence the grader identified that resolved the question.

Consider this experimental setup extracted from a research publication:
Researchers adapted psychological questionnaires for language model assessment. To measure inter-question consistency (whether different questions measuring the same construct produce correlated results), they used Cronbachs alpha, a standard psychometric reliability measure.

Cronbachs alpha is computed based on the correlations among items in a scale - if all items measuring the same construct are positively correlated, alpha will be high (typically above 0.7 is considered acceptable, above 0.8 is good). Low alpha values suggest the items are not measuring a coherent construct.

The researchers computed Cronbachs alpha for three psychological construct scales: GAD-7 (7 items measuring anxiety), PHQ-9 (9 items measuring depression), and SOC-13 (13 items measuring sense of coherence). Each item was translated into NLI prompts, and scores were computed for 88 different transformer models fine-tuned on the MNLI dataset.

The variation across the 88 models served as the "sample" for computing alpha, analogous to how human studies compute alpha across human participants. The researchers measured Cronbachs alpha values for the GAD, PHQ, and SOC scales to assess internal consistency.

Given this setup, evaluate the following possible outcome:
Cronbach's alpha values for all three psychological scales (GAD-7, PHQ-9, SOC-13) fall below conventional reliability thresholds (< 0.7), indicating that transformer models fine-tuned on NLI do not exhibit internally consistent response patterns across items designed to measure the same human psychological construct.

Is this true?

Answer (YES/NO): NO